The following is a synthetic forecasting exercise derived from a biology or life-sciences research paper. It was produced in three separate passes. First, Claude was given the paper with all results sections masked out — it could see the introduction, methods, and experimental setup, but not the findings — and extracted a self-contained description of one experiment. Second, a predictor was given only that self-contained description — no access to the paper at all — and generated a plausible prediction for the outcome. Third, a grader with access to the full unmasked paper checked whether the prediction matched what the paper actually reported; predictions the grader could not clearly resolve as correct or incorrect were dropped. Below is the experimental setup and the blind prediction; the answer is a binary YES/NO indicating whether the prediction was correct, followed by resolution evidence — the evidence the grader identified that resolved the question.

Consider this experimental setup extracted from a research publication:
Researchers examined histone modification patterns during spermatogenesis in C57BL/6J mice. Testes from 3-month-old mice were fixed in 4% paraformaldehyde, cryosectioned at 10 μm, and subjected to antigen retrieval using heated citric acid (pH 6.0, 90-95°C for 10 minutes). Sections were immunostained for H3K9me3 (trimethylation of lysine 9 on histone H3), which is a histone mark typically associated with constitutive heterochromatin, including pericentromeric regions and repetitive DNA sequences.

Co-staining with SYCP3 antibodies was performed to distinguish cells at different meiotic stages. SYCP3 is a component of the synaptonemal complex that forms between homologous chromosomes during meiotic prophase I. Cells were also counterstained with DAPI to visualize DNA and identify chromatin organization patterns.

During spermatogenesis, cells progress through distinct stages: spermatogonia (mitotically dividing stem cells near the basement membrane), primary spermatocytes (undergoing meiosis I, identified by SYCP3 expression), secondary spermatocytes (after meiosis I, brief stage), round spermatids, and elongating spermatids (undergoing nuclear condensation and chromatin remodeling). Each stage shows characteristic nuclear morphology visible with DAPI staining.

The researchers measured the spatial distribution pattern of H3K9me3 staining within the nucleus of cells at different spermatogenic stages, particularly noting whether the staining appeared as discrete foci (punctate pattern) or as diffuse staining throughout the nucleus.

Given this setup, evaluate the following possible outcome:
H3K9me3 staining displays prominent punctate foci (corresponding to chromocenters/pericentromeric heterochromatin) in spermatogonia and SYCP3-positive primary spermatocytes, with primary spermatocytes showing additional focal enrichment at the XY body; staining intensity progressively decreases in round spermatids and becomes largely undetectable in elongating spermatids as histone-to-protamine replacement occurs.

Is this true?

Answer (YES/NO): NO